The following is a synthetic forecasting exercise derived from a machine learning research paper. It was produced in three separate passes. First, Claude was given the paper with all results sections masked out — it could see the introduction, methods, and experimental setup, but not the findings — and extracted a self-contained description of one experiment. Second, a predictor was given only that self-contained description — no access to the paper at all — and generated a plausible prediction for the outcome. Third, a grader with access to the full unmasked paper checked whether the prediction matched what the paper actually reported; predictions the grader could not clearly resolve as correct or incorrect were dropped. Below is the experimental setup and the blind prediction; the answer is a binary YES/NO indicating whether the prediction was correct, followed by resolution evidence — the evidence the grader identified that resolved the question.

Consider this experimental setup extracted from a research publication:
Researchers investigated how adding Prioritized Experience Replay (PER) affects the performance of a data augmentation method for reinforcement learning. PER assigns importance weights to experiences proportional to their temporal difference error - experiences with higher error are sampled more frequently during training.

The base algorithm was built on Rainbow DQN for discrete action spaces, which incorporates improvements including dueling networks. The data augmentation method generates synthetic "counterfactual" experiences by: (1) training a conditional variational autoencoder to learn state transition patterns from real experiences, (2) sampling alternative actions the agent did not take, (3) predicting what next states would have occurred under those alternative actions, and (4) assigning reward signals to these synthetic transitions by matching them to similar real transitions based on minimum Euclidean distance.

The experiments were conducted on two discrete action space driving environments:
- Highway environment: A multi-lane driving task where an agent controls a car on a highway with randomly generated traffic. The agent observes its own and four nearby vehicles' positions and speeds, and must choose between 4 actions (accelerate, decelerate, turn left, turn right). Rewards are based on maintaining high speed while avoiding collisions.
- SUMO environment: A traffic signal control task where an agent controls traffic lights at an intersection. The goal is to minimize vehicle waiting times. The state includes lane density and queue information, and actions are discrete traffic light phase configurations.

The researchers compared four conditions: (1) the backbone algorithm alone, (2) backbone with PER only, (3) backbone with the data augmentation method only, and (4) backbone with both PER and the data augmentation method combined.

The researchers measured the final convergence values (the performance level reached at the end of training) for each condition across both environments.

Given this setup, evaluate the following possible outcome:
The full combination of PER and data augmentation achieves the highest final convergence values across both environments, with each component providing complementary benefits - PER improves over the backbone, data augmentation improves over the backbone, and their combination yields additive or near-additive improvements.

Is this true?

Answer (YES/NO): NO